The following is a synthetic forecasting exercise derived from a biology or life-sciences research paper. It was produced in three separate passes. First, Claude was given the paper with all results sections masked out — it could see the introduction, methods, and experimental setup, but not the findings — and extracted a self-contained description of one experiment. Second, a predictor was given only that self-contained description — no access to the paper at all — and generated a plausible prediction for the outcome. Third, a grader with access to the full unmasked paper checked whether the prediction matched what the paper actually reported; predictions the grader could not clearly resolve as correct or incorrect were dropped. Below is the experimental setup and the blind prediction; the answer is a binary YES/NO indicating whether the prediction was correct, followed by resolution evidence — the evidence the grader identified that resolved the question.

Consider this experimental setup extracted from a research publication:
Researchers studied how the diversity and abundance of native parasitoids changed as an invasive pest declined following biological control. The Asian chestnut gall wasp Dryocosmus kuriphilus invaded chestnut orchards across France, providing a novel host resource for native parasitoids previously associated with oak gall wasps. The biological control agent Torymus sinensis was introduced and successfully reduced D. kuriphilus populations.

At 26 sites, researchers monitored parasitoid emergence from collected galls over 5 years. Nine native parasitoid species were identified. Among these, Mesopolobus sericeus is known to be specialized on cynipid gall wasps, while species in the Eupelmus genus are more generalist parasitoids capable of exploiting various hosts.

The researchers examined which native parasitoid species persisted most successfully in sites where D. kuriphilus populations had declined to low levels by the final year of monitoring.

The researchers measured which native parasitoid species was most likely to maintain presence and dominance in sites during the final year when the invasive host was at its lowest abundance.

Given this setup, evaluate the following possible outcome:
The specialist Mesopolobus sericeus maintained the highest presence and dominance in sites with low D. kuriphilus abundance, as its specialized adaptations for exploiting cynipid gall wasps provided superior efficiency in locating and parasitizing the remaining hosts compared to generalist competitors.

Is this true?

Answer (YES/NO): YES